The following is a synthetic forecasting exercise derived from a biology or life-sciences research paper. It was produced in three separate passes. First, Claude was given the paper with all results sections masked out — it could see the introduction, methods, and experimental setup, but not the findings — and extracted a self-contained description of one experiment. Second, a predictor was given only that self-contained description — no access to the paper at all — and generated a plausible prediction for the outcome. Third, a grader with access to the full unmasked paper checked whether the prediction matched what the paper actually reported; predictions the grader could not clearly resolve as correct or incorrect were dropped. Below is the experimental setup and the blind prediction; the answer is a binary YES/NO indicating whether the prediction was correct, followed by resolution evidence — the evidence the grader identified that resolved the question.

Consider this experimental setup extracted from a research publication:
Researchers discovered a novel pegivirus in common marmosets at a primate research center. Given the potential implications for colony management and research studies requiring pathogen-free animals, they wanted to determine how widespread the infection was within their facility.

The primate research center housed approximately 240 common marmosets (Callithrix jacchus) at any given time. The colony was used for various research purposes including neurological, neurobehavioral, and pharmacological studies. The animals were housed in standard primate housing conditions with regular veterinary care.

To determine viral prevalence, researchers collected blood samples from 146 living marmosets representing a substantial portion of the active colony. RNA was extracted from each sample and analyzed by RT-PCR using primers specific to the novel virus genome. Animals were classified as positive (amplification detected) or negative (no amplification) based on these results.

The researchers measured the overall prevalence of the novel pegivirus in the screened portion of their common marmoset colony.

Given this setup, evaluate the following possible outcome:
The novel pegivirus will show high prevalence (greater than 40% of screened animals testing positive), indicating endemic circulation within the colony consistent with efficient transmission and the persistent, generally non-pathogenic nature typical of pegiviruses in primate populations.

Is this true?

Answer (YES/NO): NO